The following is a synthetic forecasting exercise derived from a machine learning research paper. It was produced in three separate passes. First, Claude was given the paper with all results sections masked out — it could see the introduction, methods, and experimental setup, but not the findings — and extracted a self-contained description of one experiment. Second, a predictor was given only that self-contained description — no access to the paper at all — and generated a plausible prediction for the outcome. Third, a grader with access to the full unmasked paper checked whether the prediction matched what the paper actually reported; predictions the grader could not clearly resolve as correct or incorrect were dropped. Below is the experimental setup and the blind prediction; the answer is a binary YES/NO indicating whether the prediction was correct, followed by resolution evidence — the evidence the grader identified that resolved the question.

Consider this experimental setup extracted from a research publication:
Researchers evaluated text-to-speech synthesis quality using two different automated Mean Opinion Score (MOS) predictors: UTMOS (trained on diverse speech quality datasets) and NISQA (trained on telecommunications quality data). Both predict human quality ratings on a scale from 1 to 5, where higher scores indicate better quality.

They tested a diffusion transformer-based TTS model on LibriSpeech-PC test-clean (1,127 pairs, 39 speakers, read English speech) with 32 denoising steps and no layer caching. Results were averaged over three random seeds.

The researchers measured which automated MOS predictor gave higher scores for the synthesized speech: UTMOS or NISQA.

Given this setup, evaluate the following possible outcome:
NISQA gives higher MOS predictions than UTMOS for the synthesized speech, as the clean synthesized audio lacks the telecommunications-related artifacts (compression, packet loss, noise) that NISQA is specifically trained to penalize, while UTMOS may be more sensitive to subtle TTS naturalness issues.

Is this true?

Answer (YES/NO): YES